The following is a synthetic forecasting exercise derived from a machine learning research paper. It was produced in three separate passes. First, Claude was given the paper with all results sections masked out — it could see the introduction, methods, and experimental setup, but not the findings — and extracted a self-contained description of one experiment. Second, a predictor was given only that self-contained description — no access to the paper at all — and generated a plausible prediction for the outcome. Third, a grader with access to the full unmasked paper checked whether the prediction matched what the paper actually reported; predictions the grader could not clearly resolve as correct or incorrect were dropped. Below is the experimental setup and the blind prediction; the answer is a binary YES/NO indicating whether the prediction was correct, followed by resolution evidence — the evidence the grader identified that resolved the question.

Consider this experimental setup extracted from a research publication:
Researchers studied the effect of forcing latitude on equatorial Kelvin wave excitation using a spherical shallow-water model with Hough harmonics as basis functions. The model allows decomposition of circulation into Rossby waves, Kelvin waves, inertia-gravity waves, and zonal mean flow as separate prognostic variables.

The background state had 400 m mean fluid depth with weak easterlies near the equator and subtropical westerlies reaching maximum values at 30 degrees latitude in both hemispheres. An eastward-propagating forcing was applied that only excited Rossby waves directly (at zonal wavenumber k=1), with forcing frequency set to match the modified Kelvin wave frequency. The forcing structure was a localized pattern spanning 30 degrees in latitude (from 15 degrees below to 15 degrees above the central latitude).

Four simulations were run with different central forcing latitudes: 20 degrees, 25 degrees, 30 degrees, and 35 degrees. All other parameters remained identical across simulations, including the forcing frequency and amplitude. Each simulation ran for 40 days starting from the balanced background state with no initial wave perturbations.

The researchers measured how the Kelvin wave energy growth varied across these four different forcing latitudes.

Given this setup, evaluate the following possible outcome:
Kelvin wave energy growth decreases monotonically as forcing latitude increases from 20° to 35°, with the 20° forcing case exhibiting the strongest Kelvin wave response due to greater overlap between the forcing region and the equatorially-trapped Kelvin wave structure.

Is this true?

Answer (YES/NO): NO